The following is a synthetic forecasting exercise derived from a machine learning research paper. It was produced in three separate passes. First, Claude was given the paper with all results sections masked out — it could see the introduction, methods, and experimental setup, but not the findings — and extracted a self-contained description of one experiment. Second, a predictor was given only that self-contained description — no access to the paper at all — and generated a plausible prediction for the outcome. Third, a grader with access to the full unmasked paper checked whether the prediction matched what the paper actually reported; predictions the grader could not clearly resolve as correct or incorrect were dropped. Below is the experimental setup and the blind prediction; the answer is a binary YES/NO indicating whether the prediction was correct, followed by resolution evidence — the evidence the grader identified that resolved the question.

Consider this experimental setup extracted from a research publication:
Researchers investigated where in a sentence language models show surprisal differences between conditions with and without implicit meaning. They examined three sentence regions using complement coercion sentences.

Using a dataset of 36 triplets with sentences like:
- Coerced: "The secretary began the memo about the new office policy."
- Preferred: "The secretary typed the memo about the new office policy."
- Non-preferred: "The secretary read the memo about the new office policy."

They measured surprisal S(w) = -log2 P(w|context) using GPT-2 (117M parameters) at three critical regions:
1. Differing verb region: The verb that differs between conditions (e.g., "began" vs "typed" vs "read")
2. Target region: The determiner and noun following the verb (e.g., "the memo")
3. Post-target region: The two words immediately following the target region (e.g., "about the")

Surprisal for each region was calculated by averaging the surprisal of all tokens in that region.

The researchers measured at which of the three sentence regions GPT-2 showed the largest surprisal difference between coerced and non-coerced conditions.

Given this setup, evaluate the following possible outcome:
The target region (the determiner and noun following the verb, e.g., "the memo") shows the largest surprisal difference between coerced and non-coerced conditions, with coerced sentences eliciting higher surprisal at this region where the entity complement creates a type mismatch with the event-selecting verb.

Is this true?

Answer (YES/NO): YES